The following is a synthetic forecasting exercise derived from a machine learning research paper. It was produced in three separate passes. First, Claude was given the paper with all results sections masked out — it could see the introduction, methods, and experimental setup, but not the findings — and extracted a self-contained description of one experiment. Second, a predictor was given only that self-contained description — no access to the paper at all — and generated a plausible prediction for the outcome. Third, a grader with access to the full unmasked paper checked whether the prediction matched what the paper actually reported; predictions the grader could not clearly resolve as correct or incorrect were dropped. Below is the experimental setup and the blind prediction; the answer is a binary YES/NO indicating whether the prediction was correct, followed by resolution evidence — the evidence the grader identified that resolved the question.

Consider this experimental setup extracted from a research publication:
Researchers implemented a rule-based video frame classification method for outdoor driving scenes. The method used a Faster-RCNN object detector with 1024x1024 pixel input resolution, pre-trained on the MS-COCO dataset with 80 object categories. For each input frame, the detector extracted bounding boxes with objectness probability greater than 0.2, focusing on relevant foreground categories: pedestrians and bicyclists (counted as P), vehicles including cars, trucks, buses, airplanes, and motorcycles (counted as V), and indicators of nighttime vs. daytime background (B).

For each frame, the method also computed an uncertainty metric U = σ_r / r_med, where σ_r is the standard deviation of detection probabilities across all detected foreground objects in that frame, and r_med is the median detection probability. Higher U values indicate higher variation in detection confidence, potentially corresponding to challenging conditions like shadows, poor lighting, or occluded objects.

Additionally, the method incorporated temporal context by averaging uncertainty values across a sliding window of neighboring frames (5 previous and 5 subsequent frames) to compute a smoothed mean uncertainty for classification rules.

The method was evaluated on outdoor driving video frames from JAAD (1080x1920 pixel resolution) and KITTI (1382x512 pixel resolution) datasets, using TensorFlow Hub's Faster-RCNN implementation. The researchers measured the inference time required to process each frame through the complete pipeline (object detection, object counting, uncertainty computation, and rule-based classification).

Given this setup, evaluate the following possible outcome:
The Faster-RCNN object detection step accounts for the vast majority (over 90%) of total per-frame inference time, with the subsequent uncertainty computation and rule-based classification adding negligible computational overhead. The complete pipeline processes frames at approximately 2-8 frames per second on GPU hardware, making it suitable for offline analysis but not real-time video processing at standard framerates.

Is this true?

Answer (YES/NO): NO